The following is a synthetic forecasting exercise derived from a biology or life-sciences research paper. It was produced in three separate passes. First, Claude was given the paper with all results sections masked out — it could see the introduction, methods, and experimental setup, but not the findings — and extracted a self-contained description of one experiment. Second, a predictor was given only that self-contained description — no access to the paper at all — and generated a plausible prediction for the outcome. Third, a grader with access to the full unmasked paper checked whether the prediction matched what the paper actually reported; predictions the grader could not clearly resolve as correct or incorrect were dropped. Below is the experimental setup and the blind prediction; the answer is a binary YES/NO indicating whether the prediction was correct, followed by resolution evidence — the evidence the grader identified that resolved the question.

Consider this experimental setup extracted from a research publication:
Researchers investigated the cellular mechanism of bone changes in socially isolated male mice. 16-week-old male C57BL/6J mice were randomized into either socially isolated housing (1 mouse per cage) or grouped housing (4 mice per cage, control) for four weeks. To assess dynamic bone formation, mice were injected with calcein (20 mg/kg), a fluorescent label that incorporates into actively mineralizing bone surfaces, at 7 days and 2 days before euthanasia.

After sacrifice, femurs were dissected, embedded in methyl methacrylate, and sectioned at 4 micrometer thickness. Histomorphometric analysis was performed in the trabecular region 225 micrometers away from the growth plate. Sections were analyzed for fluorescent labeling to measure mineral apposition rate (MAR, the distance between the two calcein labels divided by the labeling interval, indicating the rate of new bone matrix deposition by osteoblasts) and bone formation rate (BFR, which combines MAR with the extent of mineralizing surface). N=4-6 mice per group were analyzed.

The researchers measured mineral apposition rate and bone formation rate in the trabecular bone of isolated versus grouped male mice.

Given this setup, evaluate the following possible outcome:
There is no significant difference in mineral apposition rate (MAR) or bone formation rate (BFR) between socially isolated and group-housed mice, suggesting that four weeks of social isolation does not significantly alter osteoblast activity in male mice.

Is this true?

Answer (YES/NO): NO